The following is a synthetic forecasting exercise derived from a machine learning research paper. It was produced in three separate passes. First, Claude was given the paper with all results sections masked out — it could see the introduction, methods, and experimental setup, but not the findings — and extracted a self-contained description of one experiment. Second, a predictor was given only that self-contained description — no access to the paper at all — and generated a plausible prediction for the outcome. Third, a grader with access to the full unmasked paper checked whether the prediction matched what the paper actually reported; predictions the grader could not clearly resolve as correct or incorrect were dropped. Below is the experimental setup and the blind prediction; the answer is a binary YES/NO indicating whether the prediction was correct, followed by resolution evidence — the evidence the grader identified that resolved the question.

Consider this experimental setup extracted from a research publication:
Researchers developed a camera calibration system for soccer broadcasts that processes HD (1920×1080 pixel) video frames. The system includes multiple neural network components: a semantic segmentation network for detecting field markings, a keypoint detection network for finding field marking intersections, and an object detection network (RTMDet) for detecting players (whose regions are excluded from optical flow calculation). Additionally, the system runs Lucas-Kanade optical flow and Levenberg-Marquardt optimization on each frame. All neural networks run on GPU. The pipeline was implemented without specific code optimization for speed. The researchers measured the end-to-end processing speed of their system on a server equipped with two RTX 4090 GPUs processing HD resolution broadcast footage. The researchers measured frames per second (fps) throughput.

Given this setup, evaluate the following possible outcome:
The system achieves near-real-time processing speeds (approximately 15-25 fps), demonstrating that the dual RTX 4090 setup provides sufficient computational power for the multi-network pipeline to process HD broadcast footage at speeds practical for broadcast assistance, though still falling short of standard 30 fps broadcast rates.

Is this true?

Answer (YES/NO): YES